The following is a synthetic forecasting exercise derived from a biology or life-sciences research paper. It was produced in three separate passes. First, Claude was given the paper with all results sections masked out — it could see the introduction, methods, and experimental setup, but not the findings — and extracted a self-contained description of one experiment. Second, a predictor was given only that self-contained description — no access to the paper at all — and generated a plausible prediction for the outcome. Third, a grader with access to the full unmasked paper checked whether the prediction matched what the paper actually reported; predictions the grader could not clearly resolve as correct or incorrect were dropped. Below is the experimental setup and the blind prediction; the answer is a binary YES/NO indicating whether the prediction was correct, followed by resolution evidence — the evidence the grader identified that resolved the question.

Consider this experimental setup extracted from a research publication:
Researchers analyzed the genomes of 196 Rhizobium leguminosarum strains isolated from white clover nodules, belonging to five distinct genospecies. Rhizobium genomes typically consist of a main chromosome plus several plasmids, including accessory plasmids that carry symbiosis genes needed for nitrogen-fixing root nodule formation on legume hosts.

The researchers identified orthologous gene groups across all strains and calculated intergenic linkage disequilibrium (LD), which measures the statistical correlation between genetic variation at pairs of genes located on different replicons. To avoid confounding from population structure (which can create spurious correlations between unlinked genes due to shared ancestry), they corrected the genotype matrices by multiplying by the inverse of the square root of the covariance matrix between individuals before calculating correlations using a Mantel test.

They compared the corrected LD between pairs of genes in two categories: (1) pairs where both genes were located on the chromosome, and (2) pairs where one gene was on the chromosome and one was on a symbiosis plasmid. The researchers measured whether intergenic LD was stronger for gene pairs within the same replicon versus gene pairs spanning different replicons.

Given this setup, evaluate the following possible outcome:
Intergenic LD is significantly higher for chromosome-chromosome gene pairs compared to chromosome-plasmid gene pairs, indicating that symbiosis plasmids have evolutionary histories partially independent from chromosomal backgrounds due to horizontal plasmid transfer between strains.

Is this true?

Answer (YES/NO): YES